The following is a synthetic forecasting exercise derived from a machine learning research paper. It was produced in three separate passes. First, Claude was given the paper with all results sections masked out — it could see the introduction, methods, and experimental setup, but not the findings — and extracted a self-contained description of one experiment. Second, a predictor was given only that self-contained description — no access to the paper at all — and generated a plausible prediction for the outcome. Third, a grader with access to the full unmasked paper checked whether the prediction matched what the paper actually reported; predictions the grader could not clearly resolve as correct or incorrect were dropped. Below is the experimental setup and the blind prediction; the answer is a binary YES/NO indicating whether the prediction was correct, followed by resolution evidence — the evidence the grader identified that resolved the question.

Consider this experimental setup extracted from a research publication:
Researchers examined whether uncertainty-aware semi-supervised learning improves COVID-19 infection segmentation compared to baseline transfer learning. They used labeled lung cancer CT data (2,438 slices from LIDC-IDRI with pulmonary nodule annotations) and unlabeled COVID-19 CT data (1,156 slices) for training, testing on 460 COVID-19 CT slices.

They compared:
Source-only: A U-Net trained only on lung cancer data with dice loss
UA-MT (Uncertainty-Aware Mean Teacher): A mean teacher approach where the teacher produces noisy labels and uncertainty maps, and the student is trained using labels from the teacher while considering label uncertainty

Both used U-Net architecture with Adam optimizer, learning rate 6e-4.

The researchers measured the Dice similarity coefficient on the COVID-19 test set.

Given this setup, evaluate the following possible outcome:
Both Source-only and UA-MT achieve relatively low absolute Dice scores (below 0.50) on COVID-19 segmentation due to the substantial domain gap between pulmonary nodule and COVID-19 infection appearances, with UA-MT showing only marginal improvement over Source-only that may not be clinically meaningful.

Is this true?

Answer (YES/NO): YES